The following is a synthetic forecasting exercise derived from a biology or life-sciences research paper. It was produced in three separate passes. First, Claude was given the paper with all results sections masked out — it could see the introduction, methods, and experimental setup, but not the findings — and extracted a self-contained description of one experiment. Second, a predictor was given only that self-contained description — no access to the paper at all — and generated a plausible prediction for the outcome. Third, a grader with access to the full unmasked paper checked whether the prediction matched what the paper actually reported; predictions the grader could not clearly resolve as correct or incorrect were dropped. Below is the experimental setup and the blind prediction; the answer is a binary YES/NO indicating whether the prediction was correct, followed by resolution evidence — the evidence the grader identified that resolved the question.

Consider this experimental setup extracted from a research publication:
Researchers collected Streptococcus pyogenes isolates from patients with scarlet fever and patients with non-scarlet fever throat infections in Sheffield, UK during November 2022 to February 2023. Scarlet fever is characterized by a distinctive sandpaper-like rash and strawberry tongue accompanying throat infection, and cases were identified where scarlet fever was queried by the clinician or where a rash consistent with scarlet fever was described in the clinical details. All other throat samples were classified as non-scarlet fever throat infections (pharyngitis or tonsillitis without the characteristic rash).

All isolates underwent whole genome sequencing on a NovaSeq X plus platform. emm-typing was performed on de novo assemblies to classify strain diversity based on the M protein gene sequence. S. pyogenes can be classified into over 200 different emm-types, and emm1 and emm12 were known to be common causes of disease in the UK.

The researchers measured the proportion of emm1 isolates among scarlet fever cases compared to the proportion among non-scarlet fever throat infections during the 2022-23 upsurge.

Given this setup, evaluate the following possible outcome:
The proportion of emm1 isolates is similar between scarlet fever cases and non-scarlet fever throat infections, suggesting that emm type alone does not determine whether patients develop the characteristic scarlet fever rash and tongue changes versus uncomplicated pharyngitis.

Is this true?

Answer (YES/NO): NO